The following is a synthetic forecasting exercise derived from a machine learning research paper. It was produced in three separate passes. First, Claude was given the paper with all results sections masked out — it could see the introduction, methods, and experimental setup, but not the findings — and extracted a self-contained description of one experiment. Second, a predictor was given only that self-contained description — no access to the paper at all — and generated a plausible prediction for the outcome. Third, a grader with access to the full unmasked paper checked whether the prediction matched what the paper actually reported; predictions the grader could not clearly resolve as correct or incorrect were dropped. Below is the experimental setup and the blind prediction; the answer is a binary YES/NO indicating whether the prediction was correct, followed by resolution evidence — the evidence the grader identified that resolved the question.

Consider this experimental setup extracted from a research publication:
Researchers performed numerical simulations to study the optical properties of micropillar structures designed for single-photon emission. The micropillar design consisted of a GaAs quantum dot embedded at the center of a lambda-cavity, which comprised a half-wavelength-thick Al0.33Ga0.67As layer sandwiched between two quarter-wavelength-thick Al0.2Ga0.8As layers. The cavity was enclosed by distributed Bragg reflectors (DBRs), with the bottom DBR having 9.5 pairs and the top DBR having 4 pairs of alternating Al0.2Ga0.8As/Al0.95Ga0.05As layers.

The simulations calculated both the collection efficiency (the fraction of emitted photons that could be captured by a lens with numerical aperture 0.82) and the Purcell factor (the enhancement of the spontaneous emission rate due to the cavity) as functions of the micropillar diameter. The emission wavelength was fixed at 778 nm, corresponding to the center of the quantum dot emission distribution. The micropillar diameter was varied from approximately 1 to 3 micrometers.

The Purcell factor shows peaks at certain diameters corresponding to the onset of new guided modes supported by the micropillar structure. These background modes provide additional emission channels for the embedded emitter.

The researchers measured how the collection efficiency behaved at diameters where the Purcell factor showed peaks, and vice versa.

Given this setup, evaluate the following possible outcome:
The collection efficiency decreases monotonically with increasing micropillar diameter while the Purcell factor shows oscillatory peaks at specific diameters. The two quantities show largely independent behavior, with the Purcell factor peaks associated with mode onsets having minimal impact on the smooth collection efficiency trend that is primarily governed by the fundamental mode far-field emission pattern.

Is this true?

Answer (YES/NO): NO